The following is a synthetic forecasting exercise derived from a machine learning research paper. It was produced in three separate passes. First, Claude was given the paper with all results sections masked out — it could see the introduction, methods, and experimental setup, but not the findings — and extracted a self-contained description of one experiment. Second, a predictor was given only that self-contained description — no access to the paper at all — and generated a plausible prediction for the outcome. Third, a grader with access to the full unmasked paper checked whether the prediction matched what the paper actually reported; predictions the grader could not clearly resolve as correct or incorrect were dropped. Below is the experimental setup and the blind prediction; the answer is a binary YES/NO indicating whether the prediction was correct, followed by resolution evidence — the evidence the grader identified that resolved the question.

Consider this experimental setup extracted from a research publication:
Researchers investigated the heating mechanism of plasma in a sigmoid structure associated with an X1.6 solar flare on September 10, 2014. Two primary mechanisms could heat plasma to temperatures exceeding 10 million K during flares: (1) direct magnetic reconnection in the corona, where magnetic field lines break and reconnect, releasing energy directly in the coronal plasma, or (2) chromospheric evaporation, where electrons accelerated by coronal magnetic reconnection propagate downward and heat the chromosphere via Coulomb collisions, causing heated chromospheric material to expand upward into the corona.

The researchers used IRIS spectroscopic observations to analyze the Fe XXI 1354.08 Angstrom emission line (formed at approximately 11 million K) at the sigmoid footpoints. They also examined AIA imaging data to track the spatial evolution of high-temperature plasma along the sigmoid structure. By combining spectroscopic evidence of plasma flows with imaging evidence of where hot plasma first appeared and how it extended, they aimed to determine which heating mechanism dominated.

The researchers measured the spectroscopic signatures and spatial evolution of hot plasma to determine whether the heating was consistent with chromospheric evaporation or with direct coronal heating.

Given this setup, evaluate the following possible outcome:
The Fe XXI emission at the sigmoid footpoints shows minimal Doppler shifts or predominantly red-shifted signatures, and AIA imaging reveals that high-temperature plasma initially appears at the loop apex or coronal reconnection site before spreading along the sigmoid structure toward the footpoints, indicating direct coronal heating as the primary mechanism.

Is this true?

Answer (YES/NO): NO